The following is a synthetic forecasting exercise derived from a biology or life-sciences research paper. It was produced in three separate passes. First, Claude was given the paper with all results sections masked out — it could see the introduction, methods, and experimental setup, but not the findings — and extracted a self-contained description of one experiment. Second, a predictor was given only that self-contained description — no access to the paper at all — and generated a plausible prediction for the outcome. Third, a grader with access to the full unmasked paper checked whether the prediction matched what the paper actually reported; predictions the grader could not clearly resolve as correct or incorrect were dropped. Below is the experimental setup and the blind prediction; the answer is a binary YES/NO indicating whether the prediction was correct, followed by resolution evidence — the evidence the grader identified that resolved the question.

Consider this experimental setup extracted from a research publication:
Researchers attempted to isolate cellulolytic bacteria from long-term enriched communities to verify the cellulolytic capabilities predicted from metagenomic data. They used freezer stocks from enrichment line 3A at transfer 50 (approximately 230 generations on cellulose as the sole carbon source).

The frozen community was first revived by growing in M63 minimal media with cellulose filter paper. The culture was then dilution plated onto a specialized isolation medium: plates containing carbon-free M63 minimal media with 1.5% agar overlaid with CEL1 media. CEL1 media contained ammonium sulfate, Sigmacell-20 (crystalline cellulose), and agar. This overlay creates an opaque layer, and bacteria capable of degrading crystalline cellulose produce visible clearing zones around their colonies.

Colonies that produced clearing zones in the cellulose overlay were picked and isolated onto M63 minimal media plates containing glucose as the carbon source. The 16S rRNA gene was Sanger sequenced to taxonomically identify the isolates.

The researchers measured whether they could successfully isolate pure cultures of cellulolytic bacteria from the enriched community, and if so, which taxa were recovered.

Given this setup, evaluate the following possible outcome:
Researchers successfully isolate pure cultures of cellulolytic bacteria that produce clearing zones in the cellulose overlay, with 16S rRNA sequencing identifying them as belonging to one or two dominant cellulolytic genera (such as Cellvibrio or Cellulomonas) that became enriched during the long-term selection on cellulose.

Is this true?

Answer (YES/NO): YES